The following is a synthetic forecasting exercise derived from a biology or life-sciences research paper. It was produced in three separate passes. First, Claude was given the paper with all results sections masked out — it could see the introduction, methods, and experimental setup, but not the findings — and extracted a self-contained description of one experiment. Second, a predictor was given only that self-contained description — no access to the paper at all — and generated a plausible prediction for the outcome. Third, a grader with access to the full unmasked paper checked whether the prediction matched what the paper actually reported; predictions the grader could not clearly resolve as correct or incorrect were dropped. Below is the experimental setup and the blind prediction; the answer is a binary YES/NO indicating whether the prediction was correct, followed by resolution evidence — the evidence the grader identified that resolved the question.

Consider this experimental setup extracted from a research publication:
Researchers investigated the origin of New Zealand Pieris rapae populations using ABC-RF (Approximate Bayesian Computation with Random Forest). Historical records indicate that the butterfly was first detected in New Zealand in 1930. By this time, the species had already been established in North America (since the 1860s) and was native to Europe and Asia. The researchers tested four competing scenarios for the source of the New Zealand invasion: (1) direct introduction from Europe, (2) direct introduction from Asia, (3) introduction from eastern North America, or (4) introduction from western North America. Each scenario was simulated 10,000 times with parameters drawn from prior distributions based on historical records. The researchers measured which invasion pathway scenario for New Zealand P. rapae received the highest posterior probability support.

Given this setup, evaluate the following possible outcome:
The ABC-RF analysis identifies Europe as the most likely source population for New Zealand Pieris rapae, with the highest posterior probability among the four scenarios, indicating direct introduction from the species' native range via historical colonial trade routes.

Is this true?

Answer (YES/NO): NO